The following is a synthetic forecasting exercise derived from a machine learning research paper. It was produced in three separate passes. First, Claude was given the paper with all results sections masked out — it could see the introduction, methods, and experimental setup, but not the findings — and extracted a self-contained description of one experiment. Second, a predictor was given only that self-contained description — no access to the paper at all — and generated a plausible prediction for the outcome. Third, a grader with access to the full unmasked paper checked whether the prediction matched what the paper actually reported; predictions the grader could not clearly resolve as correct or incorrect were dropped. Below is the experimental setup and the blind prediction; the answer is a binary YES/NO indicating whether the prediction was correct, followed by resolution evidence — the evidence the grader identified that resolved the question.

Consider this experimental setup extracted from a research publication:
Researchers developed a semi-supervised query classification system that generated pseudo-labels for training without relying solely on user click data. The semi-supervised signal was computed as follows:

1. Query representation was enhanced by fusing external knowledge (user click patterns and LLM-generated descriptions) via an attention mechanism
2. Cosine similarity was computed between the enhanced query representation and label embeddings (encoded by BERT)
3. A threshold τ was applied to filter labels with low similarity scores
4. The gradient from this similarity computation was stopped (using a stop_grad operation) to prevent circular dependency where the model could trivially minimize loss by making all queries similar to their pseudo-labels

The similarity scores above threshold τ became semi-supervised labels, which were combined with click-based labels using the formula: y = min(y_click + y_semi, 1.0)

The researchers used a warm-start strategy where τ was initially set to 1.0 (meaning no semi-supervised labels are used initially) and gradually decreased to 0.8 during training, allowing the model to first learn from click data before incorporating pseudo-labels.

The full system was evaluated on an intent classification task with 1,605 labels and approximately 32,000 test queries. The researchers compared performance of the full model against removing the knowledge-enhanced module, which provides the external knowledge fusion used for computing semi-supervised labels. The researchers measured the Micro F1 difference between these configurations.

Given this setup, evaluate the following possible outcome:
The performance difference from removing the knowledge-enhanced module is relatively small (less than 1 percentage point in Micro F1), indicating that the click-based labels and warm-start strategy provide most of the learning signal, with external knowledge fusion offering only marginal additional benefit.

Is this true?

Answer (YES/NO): NO